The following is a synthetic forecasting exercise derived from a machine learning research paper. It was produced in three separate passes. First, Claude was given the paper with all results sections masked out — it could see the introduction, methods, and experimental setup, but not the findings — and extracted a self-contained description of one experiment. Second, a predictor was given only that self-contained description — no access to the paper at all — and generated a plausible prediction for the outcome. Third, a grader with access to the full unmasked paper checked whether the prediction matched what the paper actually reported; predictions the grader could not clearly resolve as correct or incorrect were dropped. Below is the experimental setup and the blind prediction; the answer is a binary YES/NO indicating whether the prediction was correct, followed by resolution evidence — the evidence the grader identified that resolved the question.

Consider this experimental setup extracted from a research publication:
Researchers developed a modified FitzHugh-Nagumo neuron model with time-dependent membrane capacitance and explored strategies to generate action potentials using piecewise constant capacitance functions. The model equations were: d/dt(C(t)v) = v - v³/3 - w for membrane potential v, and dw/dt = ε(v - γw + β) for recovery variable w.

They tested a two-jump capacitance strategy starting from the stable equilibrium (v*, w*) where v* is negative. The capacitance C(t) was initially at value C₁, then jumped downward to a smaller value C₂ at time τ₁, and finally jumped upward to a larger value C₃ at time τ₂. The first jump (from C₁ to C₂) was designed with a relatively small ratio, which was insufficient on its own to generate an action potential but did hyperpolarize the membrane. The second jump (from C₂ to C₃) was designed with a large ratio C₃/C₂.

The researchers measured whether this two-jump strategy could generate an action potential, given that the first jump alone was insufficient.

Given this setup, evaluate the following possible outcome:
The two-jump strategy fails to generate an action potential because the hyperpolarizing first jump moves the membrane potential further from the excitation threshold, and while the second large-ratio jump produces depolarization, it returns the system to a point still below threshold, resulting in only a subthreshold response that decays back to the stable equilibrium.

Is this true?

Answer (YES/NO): NO